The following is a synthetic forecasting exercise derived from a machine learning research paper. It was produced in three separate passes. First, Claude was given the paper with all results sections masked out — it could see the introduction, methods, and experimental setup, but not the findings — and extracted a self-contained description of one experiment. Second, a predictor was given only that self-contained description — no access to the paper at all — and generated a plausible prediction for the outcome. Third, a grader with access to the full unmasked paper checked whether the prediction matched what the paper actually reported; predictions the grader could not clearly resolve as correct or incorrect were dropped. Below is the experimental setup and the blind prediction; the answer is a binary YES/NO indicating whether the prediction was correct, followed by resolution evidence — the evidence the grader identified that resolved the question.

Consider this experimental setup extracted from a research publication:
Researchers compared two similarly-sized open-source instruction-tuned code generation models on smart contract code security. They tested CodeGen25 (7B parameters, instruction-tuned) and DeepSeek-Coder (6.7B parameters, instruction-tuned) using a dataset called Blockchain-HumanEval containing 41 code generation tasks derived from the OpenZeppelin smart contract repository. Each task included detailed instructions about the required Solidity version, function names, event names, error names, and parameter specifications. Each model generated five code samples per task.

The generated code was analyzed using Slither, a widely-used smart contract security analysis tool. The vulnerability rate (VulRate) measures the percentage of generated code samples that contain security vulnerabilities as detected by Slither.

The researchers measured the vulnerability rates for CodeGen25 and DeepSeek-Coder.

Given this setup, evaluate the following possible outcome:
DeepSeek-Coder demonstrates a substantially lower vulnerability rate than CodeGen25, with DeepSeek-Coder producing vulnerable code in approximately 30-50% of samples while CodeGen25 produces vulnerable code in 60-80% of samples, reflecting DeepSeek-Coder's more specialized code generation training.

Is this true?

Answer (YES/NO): NO